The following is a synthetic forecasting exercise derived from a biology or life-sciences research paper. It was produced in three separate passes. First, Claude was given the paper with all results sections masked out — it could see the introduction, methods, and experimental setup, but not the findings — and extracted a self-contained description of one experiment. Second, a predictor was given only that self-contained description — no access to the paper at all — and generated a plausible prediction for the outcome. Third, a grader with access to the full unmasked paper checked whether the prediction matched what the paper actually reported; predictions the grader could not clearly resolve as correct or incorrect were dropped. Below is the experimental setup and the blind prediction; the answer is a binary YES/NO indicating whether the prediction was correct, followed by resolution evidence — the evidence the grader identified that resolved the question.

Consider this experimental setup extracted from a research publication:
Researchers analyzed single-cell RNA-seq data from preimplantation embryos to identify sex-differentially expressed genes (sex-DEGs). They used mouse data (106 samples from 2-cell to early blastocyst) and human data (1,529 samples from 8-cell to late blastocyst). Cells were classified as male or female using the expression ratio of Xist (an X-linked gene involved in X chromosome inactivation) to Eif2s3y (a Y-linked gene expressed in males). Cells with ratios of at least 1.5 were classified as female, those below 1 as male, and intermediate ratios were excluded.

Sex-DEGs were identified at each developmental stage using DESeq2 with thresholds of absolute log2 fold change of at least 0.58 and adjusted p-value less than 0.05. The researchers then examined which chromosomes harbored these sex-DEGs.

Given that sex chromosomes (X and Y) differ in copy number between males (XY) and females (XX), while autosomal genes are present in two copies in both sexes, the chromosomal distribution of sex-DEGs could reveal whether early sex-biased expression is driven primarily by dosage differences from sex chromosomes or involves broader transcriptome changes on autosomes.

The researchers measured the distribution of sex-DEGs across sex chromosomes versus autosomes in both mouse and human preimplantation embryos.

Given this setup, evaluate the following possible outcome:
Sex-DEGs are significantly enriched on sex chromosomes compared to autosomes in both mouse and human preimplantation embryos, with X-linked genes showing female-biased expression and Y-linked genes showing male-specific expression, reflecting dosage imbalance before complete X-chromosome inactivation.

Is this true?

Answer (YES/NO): YES